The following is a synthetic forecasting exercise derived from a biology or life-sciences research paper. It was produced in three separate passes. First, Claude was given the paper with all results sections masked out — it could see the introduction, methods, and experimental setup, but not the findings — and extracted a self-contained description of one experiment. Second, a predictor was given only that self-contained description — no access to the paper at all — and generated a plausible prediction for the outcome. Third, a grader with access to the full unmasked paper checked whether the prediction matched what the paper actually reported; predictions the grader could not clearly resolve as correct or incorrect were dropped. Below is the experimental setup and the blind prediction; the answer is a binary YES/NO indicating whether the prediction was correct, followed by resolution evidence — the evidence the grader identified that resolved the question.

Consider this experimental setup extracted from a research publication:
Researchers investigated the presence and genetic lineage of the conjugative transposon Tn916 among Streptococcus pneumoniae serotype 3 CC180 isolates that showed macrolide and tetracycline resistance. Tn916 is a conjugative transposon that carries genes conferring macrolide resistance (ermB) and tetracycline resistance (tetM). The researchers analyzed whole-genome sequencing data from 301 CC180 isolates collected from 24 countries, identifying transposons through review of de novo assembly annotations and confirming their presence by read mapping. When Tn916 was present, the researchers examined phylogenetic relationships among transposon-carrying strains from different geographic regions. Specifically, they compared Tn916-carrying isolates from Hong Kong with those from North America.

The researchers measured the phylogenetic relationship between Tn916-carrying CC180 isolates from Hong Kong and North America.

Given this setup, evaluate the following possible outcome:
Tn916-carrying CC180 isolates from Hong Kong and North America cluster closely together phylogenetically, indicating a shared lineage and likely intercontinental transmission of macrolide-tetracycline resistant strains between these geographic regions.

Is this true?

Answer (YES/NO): NO